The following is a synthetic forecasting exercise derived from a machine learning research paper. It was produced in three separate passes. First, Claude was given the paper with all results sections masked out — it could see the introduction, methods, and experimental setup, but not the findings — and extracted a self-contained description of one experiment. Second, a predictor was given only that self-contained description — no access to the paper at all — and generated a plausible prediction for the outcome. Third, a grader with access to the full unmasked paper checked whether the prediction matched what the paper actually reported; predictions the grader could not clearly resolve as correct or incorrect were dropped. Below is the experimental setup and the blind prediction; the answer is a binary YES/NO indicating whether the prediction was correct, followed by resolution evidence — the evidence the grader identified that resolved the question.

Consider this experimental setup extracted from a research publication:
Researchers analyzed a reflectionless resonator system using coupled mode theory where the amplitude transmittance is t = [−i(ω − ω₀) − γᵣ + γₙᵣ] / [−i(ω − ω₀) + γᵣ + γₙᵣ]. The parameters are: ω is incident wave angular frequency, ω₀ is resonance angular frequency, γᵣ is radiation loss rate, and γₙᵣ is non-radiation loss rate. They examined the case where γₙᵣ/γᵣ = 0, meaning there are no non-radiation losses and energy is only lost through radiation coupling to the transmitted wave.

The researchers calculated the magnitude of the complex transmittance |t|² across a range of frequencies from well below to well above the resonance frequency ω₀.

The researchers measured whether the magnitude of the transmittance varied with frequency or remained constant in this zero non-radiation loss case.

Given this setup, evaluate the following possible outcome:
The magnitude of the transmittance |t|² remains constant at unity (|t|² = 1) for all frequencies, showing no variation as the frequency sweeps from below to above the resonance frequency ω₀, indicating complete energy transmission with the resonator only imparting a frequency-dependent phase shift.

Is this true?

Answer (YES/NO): YES